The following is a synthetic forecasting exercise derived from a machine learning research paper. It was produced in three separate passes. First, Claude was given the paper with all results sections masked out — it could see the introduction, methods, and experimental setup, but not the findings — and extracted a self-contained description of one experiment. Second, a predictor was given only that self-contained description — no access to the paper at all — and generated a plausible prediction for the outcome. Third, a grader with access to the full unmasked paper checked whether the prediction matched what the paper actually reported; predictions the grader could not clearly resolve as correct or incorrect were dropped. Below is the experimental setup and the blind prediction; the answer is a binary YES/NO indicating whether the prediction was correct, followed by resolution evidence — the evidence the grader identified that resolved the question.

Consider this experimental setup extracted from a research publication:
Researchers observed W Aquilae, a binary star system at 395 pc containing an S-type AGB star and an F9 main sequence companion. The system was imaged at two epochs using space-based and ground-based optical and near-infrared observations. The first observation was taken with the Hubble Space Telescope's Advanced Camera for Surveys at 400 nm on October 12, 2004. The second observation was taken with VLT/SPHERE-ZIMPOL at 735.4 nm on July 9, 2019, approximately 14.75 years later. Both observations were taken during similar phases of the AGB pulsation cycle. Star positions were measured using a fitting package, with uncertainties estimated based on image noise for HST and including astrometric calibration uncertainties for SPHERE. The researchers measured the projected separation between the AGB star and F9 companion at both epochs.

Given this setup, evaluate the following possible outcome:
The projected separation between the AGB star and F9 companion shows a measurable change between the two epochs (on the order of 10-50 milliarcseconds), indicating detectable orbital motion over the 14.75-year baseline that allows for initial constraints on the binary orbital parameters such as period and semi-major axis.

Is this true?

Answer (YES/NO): YES